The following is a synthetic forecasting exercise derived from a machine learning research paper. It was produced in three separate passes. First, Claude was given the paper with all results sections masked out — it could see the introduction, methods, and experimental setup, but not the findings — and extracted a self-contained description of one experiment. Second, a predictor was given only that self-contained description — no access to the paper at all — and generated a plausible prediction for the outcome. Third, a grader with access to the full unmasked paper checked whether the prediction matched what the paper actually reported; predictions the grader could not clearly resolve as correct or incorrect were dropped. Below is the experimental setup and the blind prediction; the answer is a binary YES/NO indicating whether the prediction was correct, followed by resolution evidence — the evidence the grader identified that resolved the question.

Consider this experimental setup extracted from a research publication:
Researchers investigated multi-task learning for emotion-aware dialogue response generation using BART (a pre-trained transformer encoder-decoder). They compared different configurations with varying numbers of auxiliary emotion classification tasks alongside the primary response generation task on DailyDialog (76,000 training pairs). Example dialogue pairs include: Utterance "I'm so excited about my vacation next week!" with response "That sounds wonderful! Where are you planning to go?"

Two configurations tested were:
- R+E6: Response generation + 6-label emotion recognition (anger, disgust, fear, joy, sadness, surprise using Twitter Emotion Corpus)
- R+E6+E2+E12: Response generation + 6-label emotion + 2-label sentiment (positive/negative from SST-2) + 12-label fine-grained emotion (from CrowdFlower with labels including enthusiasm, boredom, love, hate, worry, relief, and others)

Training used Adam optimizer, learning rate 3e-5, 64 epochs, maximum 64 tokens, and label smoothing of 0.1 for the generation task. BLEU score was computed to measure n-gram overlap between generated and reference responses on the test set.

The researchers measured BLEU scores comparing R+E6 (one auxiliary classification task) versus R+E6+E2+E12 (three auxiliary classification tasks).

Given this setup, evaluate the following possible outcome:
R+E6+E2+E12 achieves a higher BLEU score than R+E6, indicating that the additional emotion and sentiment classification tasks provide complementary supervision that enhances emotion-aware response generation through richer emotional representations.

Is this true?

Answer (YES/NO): NO